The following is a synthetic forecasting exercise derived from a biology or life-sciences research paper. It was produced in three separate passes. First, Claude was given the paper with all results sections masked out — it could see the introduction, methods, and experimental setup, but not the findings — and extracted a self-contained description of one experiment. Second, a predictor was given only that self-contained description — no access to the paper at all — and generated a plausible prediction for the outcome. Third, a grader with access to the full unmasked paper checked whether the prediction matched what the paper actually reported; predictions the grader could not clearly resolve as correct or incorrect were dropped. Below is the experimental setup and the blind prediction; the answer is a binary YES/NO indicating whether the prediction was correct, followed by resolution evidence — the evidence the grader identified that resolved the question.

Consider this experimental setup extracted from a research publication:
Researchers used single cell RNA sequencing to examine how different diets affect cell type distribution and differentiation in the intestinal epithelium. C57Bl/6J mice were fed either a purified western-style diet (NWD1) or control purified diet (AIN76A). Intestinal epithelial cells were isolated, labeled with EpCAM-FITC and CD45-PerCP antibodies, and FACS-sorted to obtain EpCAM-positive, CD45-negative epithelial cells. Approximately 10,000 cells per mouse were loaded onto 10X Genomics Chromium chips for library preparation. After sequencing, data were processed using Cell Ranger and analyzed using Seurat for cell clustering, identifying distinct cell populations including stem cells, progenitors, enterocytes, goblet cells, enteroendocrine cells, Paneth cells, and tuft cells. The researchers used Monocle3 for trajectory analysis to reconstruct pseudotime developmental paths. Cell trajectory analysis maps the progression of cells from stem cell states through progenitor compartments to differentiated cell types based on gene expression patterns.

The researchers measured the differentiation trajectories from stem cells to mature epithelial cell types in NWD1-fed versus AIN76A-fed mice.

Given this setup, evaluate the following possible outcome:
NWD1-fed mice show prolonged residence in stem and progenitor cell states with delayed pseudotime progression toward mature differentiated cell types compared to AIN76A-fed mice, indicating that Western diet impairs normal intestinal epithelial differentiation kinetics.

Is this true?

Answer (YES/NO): YES